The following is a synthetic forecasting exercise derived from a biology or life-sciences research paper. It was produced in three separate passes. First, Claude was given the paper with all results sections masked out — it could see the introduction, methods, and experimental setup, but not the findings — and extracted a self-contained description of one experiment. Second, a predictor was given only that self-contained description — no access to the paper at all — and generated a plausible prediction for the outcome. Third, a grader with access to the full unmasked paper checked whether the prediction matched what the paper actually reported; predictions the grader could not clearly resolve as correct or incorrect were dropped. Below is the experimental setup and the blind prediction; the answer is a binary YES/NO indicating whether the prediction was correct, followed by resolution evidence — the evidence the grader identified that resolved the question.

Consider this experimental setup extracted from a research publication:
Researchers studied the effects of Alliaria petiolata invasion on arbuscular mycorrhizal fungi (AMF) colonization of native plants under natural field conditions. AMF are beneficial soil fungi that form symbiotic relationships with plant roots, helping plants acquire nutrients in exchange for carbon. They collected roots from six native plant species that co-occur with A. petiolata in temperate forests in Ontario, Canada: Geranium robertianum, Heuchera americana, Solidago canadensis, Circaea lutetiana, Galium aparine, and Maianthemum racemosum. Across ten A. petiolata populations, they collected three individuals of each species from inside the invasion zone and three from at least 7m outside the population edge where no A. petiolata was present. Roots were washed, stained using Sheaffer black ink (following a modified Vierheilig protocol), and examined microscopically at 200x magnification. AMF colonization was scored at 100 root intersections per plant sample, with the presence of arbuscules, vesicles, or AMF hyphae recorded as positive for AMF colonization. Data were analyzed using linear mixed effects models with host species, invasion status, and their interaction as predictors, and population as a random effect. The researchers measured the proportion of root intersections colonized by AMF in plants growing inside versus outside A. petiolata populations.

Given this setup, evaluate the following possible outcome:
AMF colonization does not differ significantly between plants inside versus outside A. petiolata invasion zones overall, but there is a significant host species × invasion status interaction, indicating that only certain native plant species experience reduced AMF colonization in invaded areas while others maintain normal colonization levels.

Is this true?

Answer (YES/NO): NO